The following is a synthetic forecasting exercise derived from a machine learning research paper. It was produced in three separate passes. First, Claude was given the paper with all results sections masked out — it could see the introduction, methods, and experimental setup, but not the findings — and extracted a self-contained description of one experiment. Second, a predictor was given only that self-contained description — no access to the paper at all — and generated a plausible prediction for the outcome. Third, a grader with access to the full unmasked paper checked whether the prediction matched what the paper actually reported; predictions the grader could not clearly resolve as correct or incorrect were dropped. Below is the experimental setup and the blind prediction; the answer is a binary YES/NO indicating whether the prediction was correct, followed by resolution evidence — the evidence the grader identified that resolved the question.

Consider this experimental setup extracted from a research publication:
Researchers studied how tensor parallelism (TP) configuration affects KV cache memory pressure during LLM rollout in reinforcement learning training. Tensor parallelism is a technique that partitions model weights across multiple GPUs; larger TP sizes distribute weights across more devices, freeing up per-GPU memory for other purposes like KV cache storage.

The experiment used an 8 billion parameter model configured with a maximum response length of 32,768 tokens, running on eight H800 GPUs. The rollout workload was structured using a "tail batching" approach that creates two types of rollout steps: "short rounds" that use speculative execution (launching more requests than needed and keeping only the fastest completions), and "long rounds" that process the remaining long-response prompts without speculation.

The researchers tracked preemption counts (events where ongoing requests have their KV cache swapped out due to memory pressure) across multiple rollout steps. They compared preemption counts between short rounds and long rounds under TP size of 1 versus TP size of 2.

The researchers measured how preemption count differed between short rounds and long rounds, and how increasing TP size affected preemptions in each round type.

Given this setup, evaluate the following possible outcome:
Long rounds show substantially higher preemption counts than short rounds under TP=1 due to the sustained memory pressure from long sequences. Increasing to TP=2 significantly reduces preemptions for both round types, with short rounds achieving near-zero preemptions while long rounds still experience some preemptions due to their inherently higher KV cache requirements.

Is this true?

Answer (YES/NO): NO